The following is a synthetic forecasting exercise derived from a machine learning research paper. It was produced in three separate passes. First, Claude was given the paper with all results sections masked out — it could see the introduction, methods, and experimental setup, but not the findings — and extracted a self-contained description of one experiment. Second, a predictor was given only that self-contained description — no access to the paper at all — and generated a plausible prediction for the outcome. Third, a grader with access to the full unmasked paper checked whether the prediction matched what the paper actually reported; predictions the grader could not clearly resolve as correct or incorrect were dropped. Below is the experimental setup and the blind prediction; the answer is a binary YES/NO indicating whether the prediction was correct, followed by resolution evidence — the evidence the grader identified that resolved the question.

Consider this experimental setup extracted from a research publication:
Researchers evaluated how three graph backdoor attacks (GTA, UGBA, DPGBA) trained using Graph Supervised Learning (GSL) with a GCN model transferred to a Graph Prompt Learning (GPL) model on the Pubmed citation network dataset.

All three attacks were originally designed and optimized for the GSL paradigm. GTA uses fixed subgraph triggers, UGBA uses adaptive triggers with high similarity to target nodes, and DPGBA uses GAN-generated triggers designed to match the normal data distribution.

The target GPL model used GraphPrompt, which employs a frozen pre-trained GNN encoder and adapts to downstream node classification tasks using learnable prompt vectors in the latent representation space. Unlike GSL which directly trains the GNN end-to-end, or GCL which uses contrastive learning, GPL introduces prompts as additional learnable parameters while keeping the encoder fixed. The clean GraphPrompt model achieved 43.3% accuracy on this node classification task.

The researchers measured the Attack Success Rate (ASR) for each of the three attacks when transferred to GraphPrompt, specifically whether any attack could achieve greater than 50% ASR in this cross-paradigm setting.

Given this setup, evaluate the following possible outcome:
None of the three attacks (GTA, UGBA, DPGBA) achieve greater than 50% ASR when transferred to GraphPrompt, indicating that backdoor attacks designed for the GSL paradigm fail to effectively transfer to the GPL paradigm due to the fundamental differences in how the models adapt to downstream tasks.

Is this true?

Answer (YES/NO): YES